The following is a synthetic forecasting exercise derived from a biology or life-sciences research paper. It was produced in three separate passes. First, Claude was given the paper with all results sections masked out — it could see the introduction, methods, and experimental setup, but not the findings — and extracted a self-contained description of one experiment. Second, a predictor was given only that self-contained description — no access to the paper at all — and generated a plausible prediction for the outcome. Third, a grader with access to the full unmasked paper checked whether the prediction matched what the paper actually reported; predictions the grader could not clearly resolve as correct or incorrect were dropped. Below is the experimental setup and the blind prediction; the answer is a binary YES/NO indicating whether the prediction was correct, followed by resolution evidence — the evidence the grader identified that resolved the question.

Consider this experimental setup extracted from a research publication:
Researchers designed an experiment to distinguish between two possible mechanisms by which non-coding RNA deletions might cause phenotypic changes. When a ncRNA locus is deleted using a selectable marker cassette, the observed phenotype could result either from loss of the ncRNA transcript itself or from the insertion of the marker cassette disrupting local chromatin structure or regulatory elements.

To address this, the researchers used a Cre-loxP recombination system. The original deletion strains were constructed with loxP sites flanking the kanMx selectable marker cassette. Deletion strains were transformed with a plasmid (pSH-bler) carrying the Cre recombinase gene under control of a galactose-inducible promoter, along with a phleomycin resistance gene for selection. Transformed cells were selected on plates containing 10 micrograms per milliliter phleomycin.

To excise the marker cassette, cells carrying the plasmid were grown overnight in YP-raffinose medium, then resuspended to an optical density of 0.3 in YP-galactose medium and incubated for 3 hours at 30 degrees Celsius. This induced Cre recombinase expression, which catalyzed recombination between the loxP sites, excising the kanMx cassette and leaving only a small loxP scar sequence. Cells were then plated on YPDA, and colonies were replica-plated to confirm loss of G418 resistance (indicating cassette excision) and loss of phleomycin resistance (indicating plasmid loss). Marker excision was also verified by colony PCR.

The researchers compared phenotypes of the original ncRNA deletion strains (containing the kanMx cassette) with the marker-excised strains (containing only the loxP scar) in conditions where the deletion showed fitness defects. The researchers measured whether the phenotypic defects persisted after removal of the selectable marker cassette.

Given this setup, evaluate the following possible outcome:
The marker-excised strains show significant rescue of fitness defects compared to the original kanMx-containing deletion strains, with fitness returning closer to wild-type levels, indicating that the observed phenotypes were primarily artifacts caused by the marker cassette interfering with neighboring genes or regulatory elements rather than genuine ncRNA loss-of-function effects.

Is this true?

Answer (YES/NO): NO